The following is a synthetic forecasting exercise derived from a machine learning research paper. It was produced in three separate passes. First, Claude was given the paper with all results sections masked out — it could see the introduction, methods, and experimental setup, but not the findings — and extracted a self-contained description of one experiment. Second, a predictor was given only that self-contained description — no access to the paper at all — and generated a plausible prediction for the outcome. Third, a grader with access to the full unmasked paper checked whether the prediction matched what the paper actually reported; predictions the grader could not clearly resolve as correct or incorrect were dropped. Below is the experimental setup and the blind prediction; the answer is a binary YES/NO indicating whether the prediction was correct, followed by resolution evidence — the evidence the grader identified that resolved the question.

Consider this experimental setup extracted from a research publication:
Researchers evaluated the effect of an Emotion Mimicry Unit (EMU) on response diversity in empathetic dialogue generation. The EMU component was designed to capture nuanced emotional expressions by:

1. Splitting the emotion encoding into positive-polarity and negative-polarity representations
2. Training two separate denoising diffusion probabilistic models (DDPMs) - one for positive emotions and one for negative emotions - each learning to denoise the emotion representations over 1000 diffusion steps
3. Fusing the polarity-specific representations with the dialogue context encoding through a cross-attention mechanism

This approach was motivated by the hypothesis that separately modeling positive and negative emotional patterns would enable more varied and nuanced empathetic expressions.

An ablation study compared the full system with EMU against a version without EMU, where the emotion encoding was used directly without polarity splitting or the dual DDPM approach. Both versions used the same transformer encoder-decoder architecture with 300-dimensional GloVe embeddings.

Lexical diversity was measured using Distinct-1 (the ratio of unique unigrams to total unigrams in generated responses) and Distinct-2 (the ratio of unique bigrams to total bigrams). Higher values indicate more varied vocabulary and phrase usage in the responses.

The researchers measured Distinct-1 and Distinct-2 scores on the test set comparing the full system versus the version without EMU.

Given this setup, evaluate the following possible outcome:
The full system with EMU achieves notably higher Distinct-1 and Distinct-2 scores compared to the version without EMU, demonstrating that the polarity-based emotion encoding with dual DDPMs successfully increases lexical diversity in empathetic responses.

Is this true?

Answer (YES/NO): YES